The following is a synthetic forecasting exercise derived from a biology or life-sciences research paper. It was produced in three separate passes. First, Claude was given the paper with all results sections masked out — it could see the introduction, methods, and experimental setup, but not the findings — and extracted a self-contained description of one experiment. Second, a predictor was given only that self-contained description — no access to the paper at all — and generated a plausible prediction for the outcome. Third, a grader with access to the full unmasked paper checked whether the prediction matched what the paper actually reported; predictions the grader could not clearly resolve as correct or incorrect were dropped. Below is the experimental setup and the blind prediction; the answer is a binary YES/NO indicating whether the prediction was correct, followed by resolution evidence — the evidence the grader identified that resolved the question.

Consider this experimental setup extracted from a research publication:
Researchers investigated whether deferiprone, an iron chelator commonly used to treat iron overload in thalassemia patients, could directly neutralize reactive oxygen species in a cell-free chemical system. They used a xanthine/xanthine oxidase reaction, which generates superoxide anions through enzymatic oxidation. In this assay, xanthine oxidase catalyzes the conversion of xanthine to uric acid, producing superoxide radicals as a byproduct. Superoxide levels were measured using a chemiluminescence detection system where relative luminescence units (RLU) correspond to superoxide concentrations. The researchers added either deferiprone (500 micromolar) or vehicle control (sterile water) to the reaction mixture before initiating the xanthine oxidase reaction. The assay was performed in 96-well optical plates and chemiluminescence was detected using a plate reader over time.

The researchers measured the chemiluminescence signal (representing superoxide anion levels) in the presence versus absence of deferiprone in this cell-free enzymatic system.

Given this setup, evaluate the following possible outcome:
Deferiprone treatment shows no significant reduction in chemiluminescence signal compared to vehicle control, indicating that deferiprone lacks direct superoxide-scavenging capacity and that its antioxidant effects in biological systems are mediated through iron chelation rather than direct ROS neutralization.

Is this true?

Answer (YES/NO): NO